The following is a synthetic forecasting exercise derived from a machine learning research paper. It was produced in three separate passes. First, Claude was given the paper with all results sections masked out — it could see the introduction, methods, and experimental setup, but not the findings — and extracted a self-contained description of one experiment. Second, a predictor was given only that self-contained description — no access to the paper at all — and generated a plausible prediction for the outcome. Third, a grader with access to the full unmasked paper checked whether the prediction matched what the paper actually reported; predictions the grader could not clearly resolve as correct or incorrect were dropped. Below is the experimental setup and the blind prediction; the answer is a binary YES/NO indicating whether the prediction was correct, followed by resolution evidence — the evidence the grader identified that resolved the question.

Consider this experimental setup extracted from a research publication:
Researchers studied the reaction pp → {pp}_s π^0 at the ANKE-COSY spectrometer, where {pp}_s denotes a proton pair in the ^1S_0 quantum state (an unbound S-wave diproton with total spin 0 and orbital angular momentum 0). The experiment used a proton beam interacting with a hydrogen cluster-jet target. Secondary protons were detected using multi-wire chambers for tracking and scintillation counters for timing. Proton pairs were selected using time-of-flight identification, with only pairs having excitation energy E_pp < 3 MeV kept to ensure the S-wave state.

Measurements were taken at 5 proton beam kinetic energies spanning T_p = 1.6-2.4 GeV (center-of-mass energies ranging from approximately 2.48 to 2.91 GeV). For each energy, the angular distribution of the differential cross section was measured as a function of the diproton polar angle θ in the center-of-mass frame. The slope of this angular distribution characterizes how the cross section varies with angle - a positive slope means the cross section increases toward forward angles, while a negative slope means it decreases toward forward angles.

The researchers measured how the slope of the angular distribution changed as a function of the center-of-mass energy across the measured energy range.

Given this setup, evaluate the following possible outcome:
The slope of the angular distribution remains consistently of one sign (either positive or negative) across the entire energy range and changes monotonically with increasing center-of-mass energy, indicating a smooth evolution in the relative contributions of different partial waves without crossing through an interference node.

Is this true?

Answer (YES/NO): NO